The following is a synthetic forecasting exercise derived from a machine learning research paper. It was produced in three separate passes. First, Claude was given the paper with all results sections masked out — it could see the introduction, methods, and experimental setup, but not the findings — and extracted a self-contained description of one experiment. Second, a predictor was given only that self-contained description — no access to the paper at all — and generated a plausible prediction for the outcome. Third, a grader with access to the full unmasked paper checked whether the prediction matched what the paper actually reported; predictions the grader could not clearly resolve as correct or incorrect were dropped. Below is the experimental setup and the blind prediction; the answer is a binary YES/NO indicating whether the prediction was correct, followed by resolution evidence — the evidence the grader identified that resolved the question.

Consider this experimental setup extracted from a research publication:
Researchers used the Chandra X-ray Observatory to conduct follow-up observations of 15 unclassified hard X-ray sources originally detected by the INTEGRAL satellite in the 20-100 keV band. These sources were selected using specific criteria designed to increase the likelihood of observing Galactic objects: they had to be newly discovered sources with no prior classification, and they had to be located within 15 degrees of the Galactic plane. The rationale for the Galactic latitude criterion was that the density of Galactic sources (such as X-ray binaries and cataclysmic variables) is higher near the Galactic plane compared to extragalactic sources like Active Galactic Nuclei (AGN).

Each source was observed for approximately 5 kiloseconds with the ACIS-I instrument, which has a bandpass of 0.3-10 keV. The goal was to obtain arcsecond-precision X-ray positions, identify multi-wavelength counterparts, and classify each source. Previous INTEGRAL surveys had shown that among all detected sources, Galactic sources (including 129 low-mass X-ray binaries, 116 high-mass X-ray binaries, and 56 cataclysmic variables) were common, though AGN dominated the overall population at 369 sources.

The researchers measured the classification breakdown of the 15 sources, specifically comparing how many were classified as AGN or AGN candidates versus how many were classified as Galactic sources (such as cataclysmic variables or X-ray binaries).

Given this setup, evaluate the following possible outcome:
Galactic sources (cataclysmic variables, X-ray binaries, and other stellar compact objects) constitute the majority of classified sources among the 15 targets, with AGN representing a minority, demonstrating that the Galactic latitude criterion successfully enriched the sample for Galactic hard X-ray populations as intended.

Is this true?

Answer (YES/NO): NO